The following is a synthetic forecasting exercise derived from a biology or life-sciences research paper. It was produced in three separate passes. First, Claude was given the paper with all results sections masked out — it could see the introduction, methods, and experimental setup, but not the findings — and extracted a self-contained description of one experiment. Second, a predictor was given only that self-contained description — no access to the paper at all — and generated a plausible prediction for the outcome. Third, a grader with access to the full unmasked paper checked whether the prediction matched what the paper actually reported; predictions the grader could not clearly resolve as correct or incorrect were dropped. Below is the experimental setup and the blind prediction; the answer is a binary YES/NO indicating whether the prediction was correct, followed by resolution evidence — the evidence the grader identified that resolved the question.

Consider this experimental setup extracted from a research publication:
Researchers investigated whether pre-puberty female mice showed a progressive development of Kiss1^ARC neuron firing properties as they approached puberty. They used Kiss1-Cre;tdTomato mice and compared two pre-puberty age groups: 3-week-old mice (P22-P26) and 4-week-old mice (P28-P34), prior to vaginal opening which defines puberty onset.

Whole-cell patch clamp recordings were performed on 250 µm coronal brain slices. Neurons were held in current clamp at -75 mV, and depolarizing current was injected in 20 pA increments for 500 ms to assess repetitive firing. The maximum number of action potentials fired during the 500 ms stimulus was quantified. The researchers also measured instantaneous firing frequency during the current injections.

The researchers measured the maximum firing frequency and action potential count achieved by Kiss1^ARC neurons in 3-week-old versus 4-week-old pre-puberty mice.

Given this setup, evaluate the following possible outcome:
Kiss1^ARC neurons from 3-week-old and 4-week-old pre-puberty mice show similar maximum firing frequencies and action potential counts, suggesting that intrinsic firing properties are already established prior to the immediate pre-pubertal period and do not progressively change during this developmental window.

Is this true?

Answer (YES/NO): NO